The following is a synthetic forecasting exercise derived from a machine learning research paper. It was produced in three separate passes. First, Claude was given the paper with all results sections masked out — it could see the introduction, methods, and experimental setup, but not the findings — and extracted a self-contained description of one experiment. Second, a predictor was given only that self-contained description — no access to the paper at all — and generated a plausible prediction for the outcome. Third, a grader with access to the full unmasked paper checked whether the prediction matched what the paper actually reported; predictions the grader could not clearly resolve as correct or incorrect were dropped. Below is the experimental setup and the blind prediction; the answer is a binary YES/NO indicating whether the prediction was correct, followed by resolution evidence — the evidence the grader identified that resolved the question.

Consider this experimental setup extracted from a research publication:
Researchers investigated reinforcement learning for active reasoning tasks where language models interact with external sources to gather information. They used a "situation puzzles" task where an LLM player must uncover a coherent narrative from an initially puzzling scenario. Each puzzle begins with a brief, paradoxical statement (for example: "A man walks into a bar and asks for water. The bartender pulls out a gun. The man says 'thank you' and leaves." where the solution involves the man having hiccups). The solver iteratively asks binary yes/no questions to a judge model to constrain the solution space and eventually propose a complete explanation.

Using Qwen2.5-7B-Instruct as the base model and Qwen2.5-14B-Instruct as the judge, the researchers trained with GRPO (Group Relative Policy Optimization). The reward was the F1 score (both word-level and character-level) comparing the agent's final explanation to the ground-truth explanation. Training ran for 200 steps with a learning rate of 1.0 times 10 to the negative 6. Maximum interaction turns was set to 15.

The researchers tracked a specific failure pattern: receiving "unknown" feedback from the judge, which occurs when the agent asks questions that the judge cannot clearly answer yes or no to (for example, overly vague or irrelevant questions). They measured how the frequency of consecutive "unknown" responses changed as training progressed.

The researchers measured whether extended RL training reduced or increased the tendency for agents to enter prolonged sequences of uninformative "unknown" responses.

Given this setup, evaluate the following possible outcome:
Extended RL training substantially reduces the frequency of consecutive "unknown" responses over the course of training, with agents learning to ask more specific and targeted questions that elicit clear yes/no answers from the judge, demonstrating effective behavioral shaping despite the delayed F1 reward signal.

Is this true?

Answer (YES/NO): NO